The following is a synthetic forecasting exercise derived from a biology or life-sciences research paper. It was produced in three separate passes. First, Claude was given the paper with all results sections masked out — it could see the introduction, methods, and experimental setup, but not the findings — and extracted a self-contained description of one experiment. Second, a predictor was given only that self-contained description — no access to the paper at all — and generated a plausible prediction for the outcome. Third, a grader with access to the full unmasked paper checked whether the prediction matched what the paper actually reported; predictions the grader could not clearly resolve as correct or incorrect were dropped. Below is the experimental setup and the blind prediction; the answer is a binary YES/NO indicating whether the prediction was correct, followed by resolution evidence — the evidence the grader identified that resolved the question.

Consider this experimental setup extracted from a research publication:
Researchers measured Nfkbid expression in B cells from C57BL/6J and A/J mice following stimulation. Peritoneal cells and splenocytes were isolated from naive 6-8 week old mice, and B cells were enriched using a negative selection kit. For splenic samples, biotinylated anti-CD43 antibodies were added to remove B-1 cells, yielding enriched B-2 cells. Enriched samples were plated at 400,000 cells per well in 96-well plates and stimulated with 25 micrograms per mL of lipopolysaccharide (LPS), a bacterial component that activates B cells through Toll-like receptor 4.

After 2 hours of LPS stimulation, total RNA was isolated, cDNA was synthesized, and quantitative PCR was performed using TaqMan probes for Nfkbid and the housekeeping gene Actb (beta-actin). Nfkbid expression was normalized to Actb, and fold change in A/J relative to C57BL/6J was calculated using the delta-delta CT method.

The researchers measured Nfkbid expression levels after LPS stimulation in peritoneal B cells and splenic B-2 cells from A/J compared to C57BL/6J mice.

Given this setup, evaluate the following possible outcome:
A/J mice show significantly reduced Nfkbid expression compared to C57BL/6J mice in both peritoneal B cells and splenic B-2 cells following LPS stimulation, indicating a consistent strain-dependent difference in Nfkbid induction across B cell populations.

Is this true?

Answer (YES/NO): YES